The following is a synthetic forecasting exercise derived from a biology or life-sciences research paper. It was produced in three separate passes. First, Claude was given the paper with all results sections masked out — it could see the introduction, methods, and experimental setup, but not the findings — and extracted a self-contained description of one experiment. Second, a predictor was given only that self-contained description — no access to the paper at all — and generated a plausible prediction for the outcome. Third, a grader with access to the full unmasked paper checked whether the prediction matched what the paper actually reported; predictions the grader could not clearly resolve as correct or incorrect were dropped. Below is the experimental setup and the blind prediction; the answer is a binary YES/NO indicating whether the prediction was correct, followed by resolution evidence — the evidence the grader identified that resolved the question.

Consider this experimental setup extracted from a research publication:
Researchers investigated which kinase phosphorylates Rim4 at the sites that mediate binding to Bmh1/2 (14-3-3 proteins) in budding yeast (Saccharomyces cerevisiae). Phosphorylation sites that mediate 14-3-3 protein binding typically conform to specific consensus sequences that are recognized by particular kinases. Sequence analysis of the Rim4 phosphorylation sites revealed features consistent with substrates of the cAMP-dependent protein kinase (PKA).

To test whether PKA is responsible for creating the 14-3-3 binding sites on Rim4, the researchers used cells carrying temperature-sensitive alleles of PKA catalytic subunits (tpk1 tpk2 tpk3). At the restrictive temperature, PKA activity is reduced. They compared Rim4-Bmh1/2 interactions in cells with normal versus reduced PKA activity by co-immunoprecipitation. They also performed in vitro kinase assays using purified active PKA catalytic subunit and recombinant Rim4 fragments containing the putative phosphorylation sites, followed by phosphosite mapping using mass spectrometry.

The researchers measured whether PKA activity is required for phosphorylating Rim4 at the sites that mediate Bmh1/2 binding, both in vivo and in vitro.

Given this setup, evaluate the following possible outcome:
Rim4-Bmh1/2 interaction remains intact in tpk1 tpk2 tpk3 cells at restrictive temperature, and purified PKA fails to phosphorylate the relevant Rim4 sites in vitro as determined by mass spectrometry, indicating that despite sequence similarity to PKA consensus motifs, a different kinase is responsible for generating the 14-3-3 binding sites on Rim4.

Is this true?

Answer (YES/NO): NO